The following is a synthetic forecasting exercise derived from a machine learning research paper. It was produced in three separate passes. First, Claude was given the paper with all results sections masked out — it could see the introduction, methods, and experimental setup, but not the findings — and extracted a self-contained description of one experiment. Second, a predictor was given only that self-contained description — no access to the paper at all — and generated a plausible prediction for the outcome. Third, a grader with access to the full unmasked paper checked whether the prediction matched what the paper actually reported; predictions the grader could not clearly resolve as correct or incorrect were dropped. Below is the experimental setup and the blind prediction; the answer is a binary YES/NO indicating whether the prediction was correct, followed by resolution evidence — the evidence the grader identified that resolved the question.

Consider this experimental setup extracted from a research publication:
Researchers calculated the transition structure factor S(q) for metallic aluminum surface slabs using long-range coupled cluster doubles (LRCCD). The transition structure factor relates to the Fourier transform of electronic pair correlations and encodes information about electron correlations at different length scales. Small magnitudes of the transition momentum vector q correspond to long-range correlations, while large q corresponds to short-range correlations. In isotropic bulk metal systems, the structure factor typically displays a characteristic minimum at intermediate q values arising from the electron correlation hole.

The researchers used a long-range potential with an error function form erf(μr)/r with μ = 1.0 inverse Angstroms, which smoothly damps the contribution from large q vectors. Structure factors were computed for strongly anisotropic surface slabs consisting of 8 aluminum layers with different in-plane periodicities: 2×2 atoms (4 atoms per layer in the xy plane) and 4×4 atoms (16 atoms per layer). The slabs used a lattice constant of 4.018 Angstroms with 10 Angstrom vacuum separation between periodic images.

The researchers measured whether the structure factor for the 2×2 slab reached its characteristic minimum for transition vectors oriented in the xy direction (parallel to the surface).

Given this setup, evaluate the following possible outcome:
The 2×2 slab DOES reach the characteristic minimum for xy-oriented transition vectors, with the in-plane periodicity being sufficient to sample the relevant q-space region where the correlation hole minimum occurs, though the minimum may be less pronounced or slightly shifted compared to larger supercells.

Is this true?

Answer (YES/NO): NO